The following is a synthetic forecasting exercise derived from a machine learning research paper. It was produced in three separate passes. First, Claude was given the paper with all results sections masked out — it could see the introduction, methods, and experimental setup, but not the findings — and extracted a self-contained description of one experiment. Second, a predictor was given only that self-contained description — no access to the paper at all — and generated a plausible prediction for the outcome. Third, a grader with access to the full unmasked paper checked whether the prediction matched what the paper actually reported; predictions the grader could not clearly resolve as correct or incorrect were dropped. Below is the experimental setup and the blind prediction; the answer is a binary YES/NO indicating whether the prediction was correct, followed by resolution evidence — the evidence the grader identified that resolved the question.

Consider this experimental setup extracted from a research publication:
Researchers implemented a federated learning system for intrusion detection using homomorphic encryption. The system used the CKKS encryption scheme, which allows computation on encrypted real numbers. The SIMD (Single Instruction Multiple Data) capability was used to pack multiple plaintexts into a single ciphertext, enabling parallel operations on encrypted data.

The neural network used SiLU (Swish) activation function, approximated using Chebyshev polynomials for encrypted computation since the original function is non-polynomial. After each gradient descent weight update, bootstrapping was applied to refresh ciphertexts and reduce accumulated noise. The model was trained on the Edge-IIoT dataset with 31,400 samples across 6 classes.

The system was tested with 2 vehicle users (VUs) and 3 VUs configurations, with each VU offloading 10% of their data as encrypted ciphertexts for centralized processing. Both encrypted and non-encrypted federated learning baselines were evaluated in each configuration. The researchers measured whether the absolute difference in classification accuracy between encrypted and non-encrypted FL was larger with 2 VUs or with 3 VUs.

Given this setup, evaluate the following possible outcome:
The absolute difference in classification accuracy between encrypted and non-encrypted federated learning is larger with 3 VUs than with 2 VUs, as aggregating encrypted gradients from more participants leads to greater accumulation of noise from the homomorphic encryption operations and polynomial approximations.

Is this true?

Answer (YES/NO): YES